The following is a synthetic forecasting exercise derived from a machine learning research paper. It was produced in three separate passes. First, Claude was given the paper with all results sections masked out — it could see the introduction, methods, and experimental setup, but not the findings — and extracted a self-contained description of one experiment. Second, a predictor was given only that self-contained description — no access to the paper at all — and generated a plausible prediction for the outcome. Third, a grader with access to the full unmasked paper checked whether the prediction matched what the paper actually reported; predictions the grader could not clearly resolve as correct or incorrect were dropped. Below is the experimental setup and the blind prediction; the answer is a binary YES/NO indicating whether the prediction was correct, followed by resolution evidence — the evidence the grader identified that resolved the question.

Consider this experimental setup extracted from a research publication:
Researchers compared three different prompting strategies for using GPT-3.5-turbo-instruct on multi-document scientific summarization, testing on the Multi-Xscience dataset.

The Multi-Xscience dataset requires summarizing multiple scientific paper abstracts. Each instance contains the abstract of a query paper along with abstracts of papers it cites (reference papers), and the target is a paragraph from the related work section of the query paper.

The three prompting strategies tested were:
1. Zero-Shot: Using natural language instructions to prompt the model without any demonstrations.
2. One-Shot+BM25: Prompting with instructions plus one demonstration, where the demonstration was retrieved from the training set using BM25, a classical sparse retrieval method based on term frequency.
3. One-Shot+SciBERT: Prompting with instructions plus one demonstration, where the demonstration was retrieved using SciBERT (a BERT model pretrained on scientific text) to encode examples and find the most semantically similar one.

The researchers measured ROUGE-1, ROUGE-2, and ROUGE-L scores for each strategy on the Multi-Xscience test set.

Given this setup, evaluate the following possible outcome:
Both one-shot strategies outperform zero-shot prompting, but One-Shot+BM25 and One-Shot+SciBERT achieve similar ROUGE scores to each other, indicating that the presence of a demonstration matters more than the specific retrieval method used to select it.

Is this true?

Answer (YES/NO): YES